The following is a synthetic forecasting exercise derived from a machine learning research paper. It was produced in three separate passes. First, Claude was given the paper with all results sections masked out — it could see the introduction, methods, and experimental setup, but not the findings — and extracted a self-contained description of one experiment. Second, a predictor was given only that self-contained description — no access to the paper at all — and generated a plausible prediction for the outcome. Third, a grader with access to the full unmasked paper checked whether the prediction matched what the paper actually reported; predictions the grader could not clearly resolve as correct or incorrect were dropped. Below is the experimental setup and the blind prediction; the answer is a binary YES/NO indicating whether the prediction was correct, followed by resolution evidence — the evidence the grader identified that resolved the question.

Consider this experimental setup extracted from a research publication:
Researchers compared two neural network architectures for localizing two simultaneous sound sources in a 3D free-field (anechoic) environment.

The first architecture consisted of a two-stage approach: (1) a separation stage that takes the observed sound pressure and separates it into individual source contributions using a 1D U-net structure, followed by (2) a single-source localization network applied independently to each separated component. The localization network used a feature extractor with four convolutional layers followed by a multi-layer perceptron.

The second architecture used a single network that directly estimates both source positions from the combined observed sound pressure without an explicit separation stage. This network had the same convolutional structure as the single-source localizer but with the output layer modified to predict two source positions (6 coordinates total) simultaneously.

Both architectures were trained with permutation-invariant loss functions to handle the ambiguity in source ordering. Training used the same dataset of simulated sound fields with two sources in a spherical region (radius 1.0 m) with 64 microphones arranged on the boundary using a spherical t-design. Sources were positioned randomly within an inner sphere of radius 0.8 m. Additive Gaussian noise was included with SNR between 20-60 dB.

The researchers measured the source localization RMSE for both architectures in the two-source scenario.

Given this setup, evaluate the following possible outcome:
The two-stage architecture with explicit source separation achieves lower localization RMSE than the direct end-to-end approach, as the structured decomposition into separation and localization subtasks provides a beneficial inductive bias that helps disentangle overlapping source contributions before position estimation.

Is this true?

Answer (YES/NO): YES